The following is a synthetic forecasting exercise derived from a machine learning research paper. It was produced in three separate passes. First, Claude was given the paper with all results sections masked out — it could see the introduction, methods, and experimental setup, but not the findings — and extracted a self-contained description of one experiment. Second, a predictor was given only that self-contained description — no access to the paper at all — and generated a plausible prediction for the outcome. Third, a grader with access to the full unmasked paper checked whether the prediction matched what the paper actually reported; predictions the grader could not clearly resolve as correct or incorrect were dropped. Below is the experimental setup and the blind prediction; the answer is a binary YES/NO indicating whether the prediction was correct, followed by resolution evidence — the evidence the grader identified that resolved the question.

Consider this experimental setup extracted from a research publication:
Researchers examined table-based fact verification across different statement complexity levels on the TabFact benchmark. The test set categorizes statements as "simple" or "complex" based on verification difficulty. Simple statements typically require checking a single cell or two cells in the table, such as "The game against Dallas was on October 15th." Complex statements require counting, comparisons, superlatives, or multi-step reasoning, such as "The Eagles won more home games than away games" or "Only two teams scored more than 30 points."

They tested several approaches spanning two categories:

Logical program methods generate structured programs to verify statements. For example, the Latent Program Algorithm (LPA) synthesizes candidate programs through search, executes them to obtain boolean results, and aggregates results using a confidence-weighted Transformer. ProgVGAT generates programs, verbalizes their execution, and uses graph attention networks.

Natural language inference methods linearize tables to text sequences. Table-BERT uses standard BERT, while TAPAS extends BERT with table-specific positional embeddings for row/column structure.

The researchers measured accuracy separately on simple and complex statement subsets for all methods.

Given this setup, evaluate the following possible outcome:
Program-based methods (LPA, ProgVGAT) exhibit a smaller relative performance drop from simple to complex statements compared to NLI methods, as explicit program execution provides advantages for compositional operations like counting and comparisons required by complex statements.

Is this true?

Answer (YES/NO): NO